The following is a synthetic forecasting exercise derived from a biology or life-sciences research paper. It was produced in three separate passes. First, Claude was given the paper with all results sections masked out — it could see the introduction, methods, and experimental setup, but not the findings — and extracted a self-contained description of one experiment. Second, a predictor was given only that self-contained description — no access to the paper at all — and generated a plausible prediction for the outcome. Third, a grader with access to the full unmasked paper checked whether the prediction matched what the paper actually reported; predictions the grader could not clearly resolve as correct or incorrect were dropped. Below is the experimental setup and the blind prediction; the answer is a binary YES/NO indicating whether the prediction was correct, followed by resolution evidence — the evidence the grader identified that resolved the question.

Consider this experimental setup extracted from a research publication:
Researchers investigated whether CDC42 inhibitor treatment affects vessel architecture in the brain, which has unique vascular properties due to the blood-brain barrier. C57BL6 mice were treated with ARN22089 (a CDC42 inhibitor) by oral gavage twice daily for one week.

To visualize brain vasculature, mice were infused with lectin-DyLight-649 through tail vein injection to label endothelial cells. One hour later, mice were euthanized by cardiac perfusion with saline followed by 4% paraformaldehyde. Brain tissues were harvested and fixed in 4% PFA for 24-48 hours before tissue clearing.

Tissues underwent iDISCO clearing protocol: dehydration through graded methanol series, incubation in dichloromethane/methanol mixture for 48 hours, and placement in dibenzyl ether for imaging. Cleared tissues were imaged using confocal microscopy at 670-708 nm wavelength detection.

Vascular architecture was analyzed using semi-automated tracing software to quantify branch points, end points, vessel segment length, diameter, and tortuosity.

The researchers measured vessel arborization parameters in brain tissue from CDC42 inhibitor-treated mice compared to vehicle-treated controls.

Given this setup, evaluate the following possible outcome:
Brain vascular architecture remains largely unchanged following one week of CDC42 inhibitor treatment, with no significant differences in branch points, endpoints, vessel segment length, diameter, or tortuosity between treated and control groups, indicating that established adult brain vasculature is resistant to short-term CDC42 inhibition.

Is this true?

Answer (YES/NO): YES